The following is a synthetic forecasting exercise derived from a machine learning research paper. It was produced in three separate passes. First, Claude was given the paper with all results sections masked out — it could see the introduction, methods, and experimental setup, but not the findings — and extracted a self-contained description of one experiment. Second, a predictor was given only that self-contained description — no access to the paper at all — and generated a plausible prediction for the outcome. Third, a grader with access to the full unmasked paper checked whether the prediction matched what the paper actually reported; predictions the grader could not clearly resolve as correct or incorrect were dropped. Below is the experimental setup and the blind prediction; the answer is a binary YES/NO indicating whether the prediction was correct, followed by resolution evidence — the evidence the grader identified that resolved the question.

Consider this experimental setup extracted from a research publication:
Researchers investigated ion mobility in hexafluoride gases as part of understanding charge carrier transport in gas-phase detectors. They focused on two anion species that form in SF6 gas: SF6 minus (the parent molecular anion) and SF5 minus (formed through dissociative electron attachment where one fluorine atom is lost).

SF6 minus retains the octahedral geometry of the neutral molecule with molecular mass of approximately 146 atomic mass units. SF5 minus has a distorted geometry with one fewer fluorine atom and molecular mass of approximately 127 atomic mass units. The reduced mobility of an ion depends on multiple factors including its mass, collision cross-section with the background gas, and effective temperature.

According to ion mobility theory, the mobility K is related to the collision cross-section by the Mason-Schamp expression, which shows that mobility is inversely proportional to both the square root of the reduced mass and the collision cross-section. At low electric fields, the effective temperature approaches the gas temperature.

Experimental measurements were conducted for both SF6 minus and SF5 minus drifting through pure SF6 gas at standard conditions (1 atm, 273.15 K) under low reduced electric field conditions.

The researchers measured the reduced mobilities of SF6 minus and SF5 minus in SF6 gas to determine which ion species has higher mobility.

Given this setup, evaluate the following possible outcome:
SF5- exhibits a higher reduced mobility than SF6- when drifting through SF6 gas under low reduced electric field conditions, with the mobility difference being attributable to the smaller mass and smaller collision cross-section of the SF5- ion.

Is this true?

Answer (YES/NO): NO